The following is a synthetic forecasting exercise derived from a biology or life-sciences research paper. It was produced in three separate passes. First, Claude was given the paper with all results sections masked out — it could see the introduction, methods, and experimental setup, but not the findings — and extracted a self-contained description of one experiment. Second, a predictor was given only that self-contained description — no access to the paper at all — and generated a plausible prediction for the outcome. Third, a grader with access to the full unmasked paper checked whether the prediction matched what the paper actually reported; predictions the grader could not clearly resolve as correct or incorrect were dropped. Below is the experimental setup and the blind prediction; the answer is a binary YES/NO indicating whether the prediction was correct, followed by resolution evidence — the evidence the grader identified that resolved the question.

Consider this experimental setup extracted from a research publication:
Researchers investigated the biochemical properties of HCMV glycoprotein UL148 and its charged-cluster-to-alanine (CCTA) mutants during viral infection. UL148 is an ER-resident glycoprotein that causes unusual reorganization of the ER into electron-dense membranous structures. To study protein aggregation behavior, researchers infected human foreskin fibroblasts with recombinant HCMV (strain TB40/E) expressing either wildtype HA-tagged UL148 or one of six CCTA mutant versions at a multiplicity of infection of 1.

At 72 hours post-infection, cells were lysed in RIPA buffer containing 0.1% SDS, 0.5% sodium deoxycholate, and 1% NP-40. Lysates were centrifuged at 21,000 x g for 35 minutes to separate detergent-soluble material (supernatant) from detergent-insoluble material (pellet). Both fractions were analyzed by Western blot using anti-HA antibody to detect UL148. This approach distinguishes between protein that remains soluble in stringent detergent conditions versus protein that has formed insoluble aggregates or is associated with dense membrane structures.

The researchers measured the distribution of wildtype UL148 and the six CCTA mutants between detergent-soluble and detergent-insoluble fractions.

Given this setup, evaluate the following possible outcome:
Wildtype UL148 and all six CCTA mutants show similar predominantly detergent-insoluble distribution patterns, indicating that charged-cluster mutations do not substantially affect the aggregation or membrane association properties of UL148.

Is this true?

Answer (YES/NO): NO